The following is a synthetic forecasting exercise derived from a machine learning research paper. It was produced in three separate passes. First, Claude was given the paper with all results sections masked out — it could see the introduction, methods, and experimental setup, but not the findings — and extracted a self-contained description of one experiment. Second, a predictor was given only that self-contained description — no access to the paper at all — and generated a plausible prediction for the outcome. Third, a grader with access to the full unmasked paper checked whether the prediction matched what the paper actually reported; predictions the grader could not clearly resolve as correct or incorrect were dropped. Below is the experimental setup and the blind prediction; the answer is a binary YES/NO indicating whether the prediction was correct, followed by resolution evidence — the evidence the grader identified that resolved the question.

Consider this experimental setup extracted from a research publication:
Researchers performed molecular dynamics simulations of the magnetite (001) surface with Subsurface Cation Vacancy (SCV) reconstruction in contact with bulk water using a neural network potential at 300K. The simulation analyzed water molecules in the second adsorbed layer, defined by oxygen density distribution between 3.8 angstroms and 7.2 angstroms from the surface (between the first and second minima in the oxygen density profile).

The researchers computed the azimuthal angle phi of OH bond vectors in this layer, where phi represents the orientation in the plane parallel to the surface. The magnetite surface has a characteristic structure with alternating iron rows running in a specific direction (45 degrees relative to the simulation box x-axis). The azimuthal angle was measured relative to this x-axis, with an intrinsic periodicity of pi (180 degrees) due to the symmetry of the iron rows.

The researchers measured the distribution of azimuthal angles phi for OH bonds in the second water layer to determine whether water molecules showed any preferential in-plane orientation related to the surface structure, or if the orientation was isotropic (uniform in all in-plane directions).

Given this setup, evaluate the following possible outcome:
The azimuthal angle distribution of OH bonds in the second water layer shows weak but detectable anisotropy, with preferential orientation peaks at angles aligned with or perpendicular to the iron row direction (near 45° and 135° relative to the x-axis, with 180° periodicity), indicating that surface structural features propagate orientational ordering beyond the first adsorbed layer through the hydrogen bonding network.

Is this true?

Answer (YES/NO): NO